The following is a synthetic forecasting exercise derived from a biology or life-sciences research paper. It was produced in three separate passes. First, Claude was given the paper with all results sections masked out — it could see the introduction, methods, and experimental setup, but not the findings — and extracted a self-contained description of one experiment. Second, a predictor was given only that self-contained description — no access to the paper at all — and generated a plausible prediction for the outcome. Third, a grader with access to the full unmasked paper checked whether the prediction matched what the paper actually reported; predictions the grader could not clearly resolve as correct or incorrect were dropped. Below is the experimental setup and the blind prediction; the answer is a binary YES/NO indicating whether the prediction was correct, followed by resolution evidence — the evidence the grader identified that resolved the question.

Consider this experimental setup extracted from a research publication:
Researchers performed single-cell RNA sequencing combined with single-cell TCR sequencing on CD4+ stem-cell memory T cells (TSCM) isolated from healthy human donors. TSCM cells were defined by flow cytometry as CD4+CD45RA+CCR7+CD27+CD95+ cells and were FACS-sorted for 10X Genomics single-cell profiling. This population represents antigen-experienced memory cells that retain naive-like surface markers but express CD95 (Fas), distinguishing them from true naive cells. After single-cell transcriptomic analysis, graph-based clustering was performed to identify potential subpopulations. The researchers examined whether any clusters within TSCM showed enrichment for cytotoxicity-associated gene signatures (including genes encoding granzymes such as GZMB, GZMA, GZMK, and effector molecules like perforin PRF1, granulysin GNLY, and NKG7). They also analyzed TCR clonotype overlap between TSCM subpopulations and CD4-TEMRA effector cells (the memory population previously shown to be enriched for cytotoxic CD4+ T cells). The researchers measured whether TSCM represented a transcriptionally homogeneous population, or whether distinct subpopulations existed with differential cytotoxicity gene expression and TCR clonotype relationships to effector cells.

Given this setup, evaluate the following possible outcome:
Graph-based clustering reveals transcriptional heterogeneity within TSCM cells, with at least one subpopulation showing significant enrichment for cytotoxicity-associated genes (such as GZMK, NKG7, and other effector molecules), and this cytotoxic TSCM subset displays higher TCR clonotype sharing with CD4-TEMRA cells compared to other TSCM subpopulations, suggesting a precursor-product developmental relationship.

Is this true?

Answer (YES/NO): YES